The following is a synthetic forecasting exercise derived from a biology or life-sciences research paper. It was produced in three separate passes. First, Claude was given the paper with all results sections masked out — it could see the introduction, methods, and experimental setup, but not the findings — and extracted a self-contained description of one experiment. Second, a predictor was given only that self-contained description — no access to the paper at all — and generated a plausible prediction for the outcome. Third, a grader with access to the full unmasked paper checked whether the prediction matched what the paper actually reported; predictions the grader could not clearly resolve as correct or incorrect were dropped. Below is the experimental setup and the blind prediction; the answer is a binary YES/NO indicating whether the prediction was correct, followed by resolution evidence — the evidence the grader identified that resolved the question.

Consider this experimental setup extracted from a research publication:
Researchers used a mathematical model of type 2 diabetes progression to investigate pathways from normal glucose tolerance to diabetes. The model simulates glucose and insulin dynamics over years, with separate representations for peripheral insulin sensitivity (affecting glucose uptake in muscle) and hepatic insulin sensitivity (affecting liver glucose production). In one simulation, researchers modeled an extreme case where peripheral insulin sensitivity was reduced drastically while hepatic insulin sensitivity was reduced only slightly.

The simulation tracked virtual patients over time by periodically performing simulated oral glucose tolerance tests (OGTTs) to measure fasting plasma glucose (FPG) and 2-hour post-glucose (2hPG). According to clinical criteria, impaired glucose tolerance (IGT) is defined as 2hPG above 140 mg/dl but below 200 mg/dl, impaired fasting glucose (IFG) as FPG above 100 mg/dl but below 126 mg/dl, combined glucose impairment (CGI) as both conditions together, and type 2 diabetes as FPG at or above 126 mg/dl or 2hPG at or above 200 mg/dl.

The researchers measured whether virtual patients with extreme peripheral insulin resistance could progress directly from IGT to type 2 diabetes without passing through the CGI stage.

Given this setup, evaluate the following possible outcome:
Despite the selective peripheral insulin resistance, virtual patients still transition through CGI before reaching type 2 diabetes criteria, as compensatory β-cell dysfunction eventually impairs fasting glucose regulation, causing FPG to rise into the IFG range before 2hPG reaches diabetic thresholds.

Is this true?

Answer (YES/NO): NO